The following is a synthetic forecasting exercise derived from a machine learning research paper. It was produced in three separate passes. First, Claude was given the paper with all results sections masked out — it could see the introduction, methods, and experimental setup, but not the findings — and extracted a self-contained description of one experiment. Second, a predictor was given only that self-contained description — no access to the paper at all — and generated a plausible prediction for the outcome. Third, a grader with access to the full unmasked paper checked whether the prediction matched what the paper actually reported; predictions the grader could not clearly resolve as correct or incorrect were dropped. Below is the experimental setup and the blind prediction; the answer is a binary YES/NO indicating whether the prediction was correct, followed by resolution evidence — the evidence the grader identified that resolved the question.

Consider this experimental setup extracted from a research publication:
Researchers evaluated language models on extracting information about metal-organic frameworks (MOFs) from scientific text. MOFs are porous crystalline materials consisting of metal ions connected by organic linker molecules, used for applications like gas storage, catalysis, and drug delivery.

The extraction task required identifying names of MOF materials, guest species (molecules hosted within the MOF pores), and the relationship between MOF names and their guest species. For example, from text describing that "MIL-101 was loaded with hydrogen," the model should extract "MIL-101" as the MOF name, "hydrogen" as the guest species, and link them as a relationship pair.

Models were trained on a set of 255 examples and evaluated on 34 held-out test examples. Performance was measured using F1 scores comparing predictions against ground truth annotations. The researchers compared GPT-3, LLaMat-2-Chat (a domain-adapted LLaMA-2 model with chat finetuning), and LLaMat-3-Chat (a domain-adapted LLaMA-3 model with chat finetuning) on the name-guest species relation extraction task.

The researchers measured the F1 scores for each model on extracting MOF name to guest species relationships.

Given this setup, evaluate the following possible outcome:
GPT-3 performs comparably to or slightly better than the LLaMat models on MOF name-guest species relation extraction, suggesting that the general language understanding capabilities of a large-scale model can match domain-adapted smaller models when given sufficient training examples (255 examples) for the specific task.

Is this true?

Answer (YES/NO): NO